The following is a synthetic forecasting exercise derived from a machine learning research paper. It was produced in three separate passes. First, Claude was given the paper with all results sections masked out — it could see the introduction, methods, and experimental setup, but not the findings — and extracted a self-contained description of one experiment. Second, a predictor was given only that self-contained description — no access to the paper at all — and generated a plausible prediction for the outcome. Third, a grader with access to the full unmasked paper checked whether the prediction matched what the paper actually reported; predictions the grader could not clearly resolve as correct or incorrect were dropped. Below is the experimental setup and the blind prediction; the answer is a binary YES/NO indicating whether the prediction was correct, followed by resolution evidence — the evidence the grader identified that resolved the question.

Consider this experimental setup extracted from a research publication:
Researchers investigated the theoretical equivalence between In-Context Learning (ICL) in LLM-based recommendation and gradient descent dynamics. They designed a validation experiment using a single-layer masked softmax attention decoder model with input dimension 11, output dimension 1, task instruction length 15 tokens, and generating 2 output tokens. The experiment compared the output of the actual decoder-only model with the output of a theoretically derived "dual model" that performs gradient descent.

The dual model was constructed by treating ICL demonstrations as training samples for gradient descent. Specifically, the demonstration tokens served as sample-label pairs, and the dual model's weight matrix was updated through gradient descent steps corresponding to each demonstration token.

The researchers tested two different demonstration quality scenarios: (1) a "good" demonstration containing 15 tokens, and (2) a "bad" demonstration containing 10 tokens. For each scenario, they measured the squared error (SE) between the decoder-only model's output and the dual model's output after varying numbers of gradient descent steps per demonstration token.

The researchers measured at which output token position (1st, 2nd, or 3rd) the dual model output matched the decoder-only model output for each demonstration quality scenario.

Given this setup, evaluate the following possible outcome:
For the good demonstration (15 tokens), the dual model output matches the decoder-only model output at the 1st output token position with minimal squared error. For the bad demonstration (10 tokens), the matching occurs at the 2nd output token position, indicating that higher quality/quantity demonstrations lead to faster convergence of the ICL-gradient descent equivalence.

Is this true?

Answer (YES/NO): NO